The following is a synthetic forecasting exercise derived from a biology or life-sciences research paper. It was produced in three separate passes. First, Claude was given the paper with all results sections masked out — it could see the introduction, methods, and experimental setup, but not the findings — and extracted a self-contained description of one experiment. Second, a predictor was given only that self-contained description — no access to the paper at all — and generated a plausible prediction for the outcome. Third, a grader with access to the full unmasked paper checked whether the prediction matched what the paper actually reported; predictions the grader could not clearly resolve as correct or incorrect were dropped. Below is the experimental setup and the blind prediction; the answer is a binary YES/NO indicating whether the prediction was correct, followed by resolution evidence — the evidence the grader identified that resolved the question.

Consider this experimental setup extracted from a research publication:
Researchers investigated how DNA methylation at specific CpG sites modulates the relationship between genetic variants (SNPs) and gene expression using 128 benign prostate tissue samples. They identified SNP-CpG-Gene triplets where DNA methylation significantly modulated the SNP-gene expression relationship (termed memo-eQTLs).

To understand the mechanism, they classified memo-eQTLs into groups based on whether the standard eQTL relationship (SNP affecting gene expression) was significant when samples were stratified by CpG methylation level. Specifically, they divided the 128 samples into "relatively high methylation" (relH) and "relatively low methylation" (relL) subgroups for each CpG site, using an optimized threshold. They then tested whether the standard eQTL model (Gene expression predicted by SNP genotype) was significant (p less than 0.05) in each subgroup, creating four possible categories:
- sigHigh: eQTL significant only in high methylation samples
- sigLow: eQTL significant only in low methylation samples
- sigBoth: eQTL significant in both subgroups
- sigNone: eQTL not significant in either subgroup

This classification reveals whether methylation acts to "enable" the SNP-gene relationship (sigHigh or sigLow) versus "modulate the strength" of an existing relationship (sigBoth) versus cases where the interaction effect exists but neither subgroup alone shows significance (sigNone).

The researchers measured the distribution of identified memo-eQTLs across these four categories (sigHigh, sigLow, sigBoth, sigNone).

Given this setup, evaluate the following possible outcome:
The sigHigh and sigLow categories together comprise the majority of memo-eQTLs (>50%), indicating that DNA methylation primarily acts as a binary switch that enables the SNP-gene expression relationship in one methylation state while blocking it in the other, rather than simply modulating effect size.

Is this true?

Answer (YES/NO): YES